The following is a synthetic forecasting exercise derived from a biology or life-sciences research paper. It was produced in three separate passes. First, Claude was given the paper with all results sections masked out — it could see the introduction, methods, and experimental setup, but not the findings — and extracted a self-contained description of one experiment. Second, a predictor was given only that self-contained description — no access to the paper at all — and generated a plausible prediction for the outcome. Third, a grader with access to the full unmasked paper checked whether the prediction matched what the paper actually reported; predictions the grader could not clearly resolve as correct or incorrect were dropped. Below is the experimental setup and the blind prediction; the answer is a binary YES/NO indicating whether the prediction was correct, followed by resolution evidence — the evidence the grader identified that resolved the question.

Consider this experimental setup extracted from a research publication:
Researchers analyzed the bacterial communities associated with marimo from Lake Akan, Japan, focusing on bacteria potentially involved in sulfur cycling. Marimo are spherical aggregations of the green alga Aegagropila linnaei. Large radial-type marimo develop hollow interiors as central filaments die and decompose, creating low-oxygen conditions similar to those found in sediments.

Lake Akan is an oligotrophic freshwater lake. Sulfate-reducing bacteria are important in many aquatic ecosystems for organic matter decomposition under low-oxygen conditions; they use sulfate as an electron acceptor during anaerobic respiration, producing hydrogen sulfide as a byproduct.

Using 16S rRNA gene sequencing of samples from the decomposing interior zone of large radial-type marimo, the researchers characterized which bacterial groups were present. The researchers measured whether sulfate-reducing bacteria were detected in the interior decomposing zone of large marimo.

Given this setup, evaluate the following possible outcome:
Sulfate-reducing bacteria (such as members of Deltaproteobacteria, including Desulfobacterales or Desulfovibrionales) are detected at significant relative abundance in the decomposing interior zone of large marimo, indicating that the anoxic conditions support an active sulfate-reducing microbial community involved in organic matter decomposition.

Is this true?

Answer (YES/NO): YES